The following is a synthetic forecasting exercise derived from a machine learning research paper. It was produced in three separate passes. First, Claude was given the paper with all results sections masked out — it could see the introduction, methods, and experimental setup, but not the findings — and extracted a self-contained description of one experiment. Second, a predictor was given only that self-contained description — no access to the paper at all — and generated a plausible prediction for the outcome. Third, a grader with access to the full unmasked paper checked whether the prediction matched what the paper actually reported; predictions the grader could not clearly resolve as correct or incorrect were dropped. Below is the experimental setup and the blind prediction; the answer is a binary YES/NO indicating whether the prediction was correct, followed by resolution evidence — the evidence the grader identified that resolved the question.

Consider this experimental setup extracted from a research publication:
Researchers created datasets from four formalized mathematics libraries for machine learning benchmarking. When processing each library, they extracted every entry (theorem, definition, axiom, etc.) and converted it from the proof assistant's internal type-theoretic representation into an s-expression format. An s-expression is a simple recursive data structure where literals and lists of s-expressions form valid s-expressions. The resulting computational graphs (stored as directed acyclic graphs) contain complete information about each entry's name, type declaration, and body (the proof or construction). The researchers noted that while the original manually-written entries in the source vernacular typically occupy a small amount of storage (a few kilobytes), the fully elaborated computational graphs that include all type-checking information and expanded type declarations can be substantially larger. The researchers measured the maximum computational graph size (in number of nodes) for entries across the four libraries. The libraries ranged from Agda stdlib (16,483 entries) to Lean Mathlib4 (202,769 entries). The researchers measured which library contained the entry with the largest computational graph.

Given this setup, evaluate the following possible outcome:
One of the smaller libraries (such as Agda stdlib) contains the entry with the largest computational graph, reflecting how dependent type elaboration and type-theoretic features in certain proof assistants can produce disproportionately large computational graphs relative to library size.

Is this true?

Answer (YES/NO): NO